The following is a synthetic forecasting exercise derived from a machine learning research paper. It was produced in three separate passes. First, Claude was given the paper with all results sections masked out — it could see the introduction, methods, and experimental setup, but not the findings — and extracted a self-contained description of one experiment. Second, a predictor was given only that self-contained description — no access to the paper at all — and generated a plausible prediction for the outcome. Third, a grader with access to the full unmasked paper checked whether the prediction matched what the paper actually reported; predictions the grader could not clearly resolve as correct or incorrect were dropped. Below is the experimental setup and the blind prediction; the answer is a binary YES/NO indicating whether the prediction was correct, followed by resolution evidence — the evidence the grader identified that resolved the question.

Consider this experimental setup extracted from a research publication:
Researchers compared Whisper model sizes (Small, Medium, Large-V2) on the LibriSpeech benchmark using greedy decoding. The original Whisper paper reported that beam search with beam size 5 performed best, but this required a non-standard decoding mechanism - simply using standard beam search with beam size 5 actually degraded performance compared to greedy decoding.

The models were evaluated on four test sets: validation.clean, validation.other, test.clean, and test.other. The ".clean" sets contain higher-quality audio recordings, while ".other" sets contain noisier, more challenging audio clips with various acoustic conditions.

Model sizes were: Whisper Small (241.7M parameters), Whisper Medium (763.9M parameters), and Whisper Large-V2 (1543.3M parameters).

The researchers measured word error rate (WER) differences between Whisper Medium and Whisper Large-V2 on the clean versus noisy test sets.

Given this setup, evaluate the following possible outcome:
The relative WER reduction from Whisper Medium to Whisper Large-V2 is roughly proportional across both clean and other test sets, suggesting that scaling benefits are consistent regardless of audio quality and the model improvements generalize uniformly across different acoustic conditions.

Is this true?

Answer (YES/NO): NO